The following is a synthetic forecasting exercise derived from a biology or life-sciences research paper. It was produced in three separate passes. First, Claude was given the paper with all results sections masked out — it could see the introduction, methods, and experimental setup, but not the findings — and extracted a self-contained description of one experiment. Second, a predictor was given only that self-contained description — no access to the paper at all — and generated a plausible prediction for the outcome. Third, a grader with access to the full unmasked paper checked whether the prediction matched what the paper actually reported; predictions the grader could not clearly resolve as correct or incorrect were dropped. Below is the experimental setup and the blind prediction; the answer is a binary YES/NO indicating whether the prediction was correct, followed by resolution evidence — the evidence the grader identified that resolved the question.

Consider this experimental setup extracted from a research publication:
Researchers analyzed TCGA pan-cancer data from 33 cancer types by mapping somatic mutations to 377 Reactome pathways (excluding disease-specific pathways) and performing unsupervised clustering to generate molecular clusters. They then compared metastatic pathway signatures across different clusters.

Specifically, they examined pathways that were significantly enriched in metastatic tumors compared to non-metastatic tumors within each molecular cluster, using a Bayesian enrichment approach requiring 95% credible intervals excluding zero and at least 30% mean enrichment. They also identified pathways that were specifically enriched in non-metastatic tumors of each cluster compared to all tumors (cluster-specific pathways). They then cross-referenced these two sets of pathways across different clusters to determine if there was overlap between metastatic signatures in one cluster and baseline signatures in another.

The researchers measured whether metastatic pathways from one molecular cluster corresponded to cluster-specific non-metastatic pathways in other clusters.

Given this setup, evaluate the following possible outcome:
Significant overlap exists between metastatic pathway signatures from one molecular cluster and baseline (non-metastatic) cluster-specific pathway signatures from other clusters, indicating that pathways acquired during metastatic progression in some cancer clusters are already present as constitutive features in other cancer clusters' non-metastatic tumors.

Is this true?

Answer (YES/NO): YES